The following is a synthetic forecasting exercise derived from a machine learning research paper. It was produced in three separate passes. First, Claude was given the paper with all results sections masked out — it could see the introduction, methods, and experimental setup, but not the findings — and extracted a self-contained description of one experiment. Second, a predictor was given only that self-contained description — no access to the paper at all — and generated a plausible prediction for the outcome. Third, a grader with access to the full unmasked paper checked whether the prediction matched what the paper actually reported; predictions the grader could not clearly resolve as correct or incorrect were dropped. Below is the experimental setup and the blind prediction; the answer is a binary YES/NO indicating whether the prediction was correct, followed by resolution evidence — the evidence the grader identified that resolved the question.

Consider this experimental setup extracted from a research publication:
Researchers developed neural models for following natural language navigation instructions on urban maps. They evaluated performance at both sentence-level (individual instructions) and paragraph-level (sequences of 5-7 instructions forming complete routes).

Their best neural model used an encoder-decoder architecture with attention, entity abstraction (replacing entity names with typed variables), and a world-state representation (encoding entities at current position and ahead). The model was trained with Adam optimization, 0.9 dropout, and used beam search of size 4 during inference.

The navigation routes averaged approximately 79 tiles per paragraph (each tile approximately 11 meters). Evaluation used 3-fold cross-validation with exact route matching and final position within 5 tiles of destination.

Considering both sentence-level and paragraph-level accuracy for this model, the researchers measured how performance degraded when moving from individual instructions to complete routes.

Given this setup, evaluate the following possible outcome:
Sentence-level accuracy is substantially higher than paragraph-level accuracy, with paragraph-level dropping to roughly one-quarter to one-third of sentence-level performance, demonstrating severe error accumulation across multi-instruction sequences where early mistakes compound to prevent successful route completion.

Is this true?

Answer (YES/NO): NO